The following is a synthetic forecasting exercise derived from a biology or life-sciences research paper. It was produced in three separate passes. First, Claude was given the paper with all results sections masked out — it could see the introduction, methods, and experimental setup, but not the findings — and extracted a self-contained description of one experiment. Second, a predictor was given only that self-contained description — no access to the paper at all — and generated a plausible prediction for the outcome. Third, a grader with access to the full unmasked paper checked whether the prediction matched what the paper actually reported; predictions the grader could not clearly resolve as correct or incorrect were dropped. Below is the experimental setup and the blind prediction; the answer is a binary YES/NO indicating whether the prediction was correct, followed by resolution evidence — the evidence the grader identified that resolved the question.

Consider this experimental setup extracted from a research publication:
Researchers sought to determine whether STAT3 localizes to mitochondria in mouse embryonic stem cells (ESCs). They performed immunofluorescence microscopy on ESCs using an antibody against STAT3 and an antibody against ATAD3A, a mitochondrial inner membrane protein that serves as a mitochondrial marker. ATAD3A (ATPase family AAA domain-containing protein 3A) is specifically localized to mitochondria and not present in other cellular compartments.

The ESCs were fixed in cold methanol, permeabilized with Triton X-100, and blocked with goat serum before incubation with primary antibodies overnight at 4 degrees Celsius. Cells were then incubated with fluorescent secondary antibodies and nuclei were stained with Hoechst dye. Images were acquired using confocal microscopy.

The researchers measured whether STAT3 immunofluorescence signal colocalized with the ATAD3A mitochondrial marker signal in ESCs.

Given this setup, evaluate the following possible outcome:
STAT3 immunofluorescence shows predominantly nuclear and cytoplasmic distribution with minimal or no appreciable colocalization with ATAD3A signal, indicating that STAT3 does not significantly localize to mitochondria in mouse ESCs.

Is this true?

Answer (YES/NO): NO